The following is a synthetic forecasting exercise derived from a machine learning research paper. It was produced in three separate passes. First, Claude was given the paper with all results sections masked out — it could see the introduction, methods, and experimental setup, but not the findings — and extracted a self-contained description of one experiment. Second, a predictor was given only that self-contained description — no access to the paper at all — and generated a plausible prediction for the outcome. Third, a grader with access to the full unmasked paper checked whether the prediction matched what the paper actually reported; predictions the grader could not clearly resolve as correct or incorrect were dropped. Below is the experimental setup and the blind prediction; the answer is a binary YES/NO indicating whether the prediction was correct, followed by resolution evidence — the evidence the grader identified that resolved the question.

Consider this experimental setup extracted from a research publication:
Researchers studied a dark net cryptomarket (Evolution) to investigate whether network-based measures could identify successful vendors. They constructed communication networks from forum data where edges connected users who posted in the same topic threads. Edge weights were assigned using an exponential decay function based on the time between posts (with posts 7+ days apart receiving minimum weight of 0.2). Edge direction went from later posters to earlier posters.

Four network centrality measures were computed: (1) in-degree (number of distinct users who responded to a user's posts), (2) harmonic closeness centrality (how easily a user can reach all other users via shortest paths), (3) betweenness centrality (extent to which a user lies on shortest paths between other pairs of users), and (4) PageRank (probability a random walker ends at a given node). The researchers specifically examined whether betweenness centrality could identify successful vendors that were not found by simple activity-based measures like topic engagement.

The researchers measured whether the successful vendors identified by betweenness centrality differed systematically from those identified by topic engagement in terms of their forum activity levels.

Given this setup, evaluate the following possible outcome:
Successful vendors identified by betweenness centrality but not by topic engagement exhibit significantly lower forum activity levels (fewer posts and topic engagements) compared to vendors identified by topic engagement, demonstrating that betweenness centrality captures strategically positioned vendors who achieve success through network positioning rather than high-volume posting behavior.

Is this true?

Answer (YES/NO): NO